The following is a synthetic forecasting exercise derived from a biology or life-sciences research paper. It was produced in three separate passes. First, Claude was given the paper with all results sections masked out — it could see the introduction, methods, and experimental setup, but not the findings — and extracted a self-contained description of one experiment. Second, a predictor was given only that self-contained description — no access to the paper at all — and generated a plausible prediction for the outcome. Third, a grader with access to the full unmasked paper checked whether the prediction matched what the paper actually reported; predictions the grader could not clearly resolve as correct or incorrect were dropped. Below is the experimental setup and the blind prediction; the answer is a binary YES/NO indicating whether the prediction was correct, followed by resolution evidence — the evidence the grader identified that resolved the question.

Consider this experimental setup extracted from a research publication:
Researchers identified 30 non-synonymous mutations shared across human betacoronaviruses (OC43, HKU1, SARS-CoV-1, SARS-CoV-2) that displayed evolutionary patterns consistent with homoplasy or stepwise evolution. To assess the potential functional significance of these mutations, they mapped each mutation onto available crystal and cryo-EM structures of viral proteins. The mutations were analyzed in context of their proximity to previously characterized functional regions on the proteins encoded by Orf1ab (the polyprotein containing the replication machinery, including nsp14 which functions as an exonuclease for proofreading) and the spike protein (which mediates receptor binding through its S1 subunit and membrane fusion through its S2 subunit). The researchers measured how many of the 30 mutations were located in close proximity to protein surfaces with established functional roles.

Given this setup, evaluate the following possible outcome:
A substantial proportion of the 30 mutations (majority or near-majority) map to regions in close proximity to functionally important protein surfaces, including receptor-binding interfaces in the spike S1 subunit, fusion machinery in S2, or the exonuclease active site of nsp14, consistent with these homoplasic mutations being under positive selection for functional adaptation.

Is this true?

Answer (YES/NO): NO